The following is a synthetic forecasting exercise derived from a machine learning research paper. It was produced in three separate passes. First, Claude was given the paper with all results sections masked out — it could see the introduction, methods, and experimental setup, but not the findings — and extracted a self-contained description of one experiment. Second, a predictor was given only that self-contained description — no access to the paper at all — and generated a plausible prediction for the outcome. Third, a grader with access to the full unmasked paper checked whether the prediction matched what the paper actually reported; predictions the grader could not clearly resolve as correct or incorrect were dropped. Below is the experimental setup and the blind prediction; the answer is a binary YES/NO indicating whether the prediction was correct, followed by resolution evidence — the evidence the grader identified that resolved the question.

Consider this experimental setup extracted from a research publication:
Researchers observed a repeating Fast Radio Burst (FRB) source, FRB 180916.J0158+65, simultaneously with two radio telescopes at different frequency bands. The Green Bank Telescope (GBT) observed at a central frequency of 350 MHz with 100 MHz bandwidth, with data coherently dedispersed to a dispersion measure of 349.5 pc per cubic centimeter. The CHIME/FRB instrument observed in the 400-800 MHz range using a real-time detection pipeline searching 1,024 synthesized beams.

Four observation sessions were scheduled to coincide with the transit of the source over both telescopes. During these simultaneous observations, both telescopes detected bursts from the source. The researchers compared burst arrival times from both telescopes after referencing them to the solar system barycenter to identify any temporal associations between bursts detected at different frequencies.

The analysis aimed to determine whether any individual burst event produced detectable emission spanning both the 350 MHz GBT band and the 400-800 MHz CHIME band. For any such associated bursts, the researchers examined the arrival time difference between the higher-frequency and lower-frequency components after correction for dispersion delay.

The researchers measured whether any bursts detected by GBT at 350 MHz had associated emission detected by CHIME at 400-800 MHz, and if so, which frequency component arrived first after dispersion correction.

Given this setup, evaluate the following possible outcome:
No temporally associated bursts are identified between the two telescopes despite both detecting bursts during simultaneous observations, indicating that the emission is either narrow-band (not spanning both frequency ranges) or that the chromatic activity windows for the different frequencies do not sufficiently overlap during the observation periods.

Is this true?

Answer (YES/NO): NO